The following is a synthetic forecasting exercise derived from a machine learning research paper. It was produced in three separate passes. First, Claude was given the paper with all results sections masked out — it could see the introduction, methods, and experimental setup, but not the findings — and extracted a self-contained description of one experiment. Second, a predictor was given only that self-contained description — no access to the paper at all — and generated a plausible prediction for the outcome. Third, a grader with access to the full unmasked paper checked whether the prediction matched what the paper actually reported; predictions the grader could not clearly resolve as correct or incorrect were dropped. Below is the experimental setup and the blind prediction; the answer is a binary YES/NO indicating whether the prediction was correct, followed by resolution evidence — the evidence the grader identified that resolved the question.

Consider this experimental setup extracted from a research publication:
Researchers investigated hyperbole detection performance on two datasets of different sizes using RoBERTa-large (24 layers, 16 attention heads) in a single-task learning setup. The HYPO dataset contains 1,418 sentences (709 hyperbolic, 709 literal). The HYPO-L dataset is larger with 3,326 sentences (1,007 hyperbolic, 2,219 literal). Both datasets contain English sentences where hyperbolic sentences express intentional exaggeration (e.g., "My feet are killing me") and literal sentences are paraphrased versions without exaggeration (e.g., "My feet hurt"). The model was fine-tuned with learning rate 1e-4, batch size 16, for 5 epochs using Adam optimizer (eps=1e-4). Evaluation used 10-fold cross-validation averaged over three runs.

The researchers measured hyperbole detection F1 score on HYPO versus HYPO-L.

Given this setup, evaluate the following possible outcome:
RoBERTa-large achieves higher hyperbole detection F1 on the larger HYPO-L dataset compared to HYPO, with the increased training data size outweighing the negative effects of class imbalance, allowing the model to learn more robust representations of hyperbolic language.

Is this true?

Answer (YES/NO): NO